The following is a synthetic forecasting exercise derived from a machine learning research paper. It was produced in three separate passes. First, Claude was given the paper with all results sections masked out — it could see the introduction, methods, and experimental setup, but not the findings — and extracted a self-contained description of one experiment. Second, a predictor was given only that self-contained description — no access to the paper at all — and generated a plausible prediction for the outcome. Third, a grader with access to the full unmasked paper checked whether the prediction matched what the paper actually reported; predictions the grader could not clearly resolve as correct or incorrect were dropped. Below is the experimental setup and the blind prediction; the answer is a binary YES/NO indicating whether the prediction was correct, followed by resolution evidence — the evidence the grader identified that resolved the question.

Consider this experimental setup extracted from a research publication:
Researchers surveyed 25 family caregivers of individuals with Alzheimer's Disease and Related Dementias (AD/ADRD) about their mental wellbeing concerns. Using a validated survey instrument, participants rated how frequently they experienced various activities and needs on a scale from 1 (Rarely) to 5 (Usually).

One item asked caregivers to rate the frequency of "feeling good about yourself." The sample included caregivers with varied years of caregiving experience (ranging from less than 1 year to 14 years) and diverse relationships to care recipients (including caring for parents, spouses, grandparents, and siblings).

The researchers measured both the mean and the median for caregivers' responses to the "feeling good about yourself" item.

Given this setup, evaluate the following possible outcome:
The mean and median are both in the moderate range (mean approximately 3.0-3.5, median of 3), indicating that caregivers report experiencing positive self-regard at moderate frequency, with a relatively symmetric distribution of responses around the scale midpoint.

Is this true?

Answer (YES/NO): NO